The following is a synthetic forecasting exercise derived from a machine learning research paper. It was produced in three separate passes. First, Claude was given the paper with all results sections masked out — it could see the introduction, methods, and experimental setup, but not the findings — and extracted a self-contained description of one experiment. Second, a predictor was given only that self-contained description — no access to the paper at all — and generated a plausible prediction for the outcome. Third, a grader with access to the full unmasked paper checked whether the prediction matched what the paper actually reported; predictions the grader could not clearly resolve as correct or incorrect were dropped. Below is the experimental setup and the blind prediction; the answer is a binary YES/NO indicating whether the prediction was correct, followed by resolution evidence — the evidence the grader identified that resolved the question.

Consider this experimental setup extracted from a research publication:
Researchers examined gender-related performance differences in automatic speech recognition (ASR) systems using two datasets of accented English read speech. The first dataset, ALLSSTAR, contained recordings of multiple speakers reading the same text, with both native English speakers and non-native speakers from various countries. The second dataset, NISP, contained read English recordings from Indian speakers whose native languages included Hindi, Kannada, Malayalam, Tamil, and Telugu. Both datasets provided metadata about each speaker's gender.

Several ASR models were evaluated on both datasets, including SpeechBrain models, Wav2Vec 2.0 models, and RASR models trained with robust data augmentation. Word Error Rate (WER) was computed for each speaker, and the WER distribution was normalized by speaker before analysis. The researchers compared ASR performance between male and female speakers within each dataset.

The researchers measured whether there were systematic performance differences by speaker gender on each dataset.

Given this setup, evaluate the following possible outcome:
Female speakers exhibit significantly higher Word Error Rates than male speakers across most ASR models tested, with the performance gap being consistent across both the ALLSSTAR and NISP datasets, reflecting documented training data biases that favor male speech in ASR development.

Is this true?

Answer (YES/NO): NO